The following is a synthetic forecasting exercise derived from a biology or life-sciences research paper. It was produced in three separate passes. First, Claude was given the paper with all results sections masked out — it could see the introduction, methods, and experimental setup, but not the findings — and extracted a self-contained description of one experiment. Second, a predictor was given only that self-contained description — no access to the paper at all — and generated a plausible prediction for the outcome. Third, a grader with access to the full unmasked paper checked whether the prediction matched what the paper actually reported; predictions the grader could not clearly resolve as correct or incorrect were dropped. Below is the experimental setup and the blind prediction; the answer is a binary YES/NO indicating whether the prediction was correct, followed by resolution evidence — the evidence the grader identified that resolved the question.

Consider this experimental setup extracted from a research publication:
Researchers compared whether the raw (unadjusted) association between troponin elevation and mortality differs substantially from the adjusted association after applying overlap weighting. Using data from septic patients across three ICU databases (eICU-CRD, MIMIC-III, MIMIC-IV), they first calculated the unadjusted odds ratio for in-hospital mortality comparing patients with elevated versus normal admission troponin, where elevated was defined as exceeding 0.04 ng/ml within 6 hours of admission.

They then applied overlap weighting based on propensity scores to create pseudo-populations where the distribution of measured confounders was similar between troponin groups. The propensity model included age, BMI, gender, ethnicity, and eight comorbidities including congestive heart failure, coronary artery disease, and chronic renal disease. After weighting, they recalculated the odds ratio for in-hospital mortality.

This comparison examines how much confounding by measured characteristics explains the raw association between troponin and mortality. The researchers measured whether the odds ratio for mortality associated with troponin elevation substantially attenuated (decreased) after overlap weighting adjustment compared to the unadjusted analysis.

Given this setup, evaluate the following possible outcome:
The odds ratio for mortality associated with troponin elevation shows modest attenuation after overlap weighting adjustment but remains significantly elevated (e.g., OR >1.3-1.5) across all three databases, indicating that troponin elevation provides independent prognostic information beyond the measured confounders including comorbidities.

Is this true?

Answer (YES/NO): NO